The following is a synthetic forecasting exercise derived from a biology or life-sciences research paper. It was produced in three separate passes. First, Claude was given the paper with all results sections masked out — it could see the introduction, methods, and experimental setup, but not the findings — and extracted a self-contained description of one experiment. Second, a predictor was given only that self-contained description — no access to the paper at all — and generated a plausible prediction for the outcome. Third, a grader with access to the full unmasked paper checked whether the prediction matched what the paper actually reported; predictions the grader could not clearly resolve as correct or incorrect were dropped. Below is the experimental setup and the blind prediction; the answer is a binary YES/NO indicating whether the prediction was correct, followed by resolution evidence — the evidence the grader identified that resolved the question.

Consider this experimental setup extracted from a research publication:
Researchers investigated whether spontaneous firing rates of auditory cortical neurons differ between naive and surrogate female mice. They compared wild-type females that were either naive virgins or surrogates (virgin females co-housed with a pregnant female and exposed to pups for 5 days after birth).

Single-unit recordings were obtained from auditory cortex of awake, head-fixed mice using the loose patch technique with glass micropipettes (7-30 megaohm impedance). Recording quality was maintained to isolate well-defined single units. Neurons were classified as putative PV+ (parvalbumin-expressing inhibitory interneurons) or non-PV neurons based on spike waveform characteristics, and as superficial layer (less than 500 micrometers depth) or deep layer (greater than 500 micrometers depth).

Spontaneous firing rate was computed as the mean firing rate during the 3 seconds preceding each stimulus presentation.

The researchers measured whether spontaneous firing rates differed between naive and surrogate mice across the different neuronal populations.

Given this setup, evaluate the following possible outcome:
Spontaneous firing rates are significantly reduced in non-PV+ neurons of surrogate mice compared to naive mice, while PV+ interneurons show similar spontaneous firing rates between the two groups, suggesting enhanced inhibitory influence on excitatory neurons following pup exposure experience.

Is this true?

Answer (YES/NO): NO